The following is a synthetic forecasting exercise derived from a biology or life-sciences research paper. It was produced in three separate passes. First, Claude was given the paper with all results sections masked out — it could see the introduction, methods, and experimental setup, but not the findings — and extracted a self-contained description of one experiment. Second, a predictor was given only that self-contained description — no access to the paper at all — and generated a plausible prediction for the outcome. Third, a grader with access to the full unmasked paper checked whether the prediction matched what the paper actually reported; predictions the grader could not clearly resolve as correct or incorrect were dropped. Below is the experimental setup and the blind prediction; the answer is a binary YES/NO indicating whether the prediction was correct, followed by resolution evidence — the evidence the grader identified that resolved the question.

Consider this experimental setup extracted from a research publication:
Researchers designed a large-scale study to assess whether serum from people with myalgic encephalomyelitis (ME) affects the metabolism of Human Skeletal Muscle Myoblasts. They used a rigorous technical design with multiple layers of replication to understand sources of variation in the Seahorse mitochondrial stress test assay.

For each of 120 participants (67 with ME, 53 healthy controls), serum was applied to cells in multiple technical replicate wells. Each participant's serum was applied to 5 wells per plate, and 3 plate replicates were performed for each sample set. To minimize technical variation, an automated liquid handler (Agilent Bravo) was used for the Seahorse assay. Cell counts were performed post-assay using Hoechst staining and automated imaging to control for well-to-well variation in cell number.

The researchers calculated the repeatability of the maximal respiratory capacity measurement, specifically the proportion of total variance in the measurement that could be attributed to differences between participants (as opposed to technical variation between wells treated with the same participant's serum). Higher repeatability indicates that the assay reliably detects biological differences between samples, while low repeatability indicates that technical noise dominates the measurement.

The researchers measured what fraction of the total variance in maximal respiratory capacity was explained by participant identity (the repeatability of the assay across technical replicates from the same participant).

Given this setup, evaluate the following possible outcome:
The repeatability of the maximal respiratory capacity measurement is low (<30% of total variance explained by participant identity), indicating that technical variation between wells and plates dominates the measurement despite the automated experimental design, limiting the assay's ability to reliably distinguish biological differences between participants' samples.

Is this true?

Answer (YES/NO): NO